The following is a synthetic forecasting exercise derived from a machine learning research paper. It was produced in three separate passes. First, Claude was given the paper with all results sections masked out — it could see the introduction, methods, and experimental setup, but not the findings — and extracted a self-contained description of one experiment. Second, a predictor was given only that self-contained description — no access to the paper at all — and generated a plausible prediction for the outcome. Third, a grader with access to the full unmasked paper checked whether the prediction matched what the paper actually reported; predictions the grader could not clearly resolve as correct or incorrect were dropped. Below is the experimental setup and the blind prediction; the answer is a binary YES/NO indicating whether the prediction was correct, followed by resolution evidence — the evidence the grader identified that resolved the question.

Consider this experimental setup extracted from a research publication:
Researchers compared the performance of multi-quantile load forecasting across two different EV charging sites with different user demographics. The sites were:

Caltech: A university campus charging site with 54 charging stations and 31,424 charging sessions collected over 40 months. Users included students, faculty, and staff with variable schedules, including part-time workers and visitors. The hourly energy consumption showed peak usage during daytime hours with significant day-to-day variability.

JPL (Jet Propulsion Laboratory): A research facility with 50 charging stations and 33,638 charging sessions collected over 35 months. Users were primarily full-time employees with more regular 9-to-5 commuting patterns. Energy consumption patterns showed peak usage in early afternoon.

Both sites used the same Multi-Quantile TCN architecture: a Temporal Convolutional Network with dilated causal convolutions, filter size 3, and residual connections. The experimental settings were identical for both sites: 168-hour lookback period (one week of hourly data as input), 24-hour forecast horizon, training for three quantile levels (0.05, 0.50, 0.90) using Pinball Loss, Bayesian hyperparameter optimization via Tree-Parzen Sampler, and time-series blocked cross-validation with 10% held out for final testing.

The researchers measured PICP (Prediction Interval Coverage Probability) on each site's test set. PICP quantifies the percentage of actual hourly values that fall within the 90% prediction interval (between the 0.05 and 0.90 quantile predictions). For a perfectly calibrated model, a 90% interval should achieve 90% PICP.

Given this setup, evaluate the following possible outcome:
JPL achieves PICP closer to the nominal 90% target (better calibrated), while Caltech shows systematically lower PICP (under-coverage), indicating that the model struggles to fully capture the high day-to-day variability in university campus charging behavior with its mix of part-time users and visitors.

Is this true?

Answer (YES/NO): YES